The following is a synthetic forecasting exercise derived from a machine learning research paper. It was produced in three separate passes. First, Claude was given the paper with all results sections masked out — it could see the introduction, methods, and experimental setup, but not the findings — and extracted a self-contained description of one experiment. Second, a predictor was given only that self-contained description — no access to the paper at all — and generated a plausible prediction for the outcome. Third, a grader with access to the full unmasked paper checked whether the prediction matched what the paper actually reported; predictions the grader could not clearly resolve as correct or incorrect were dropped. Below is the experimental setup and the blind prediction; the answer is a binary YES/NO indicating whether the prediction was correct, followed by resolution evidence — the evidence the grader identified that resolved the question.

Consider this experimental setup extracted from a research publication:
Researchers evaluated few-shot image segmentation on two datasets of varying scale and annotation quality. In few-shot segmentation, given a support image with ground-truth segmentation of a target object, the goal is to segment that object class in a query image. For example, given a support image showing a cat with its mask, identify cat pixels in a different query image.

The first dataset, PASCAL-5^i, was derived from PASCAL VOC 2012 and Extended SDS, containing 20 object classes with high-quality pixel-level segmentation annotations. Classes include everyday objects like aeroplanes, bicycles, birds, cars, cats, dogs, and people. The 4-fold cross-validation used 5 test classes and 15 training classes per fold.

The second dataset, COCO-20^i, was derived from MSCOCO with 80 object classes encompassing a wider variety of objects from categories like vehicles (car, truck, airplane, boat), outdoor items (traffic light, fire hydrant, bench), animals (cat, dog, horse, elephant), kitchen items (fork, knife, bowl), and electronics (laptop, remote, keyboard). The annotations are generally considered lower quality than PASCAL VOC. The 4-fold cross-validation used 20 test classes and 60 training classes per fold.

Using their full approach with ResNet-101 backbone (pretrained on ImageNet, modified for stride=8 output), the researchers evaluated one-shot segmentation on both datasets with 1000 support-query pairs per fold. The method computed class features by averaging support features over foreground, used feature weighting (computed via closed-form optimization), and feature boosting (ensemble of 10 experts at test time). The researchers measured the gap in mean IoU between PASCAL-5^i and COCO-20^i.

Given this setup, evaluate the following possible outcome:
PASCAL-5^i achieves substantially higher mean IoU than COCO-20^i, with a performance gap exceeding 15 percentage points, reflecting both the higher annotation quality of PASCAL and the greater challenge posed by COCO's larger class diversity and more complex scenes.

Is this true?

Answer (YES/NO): YES